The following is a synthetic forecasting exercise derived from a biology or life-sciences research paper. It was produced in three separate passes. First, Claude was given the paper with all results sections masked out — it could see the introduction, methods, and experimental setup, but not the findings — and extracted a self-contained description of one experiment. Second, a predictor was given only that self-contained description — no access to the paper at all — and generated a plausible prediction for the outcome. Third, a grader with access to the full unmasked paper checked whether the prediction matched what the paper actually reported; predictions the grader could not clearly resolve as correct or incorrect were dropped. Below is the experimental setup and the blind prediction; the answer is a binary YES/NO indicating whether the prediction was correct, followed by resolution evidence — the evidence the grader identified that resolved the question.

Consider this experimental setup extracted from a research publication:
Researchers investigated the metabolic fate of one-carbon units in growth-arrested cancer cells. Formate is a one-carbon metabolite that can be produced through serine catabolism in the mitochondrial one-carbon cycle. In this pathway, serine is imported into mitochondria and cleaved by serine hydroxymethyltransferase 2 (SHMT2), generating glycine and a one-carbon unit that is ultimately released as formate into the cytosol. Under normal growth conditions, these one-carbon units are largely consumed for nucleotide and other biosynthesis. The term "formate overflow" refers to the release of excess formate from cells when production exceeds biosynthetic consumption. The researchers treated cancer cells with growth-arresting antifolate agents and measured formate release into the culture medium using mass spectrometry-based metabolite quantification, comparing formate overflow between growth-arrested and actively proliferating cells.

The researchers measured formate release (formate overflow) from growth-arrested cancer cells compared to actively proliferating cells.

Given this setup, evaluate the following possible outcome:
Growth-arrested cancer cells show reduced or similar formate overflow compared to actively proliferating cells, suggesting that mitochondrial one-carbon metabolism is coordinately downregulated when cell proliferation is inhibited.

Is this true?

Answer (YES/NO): NO